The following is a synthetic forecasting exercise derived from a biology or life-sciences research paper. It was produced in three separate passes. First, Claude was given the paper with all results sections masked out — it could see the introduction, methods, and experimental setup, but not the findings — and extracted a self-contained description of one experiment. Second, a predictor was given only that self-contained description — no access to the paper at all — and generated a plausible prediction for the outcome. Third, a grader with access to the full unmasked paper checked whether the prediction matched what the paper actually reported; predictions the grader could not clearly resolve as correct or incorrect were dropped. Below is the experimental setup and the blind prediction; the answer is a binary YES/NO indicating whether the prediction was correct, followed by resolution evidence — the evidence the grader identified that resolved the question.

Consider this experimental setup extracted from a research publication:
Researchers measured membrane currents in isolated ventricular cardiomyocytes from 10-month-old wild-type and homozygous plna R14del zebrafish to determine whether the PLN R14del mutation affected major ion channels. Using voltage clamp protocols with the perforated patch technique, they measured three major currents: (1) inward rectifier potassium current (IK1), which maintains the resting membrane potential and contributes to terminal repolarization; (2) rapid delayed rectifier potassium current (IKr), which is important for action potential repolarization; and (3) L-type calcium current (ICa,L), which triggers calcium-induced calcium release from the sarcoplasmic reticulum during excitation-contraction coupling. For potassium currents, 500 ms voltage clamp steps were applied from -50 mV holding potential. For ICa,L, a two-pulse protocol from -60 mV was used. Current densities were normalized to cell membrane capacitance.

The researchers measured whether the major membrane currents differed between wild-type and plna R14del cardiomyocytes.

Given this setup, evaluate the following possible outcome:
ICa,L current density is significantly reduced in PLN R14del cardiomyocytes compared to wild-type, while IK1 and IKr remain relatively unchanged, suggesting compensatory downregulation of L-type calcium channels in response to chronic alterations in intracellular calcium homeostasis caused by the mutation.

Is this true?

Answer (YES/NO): NO